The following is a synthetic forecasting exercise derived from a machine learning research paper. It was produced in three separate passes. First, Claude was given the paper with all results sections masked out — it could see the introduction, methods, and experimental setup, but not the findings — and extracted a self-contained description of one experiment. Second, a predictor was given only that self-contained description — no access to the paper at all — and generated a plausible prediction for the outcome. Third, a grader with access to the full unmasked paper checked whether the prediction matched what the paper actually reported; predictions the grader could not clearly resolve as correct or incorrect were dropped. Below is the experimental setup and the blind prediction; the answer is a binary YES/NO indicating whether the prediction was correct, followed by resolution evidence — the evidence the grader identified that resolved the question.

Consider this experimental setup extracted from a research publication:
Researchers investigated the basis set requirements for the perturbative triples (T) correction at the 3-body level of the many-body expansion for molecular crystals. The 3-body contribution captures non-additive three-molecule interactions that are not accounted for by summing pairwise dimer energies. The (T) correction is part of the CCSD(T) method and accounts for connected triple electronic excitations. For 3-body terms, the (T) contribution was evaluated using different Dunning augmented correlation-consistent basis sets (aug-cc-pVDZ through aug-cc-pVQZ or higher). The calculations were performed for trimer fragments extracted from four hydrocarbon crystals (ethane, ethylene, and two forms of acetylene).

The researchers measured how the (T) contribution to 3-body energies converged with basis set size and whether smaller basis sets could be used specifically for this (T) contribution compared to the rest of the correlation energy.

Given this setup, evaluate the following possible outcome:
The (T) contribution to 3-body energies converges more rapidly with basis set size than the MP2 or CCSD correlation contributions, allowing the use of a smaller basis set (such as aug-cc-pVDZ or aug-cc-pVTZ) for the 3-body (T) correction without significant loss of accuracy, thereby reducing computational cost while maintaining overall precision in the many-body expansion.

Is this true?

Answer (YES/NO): YES